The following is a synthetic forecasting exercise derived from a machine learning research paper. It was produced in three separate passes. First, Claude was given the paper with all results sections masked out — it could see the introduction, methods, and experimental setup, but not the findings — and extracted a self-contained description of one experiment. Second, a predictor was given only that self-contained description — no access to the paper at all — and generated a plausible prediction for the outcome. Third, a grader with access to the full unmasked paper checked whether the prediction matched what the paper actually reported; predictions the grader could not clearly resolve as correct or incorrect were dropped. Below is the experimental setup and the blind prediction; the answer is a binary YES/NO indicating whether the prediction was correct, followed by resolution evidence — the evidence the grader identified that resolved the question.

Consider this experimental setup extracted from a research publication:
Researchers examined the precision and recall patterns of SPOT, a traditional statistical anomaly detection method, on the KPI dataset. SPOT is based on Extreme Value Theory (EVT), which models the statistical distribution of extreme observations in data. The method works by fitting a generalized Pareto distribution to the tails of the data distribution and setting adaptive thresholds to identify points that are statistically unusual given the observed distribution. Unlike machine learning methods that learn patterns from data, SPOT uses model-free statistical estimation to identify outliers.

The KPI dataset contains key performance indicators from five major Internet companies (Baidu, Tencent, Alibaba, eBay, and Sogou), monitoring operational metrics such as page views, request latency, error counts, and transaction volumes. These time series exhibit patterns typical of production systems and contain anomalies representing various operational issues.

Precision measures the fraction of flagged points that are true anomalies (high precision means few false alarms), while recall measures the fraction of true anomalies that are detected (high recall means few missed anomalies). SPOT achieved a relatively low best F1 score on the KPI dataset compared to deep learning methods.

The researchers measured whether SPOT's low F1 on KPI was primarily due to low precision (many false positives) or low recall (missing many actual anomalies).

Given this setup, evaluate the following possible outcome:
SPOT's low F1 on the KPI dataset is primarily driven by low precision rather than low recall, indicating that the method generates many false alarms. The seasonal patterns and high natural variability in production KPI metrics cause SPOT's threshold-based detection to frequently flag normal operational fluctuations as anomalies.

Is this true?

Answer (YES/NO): NO